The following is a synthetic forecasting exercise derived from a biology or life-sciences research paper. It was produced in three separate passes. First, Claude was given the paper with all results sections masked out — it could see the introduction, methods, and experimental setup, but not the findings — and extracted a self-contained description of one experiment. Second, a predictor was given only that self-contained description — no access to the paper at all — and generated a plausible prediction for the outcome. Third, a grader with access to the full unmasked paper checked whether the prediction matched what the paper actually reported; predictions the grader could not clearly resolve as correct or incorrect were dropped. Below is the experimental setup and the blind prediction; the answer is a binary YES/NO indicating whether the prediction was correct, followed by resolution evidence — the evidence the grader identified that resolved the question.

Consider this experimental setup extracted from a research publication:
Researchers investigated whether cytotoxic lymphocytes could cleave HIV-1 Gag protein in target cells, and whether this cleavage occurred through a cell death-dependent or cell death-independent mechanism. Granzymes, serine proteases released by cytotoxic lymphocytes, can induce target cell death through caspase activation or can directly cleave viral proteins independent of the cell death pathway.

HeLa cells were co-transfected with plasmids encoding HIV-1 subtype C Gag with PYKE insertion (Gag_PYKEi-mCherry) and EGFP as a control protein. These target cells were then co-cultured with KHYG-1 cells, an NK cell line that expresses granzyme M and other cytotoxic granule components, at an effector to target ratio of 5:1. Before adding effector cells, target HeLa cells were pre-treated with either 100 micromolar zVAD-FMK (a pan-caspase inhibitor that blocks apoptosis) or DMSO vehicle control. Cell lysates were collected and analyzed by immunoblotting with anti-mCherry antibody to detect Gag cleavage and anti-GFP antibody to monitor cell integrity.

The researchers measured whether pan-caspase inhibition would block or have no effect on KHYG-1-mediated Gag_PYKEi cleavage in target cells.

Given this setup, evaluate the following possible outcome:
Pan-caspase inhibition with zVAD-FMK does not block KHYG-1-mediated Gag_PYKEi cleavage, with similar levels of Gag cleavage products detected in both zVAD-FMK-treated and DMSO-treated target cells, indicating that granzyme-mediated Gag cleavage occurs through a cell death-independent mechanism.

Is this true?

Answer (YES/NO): NO